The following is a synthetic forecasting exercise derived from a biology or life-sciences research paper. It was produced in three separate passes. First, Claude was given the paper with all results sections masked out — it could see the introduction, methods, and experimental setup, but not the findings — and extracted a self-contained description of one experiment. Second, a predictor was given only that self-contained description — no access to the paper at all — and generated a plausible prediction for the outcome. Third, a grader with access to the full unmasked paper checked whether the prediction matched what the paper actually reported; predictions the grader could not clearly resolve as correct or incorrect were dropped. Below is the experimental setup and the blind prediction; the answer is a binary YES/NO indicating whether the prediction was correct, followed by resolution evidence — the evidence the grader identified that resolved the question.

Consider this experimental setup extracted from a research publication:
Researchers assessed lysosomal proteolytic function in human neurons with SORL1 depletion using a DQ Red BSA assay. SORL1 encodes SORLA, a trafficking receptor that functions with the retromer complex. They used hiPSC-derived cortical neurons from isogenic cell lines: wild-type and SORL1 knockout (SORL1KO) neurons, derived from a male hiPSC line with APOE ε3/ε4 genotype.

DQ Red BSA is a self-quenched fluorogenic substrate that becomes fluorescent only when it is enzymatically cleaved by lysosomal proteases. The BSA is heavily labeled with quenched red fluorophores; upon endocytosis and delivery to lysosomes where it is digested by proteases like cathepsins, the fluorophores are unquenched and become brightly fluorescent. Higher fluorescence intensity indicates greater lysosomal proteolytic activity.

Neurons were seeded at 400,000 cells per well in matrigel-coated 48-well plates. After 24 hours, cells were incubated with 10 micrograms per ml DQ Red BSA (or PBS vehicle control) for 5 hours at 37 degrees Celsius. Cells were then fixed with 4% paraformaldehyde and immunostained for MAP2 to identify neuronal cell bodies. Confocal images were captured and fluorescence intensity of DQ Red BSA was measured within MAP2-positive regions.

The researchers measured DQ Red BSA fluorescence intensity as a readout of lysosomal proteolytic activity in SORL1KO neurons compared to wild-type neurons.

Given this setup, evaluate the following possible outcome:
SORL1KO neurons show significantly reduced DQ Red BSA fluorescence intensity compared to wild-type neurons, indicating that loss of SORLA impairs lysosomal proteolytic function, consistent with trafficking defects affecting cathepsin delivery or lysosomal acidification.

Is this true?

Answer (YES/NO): YES